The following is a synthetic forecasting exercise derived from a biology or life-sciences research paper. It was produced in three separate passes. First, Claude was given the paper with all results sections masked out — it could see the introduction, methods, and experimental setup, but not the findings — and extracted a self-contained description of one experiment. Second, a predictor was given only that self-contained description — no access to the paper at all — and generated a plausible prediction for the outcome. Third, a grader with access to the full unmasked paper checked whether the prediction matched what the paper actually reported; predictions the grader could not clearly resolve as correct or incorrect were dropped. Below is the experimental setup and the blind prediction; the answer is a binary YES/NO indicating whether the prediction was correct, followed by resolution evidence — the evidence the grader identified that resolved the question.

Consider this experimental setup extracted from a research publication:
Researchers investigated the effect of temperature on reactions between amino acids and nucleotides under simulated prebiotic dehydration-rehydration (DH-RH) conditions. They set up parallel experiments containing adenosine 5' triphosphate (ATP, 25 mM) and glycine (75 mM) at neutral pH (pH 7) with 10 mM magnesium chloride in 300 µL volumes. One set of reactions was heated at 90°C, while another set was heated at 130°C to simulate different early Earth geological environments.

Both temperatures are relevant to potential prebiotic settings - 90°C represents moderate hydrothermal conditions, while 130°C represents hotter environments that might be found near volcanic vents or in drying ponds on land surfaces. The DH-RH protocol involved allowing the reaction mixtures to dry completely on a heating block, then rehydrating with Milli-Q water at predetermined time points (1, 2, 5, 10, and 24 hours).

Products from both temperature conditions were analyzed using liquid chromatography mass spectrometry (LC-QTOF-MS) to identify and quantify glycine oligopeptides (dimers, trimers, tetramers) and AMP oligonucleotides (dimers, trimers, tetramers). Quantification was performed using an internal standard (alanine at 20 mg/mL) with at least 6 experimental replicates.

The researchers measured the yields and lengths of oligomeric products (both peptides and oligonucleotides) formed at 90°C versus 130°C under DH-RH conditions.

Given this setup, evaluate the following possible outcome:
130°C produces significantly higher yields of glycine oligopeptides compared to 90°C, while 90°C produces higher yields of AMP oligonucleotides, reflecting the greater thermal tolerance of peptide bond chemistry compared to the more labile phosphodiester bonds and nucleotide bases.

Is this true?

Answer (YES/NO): NO